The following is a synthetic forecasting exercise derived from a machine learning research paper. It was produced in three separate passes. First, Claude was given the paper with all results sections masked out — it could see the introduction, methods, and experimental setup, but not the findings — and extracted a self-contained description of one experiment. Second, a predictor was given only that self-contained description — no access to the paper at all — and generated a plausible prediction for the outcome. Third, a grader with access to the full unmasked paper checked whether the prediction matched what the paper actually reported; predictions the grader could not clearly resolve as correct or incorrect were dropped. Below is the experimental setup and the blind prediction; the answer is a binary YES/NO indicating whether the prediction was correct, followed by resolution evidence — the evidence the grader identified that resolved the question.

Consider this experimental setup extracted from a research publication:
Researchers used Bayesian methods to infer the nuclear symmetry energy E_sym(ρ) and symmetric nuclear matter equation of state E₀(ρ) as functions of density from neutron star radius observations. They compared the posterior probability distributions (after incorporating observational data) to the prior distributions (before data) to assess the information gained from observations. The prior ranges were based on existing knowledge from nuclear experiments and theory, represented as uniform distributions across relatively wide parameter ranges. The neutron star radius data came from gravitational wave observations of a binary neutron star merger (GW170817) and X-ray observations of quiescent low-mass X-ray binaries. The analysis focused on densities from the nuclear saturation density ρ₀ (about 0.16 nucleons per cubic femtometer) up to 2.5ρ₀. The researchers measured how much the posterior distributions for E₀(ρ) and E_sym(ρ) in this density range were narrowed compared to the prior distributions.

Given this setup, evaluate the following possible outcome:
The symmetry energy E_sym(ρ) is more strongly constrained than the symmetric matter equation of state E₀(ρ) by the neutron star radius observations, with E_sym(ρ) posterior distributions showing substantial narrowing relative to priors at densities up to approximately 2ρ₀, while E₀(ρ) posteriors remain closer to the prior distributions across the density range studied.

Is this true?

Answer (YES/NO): NO